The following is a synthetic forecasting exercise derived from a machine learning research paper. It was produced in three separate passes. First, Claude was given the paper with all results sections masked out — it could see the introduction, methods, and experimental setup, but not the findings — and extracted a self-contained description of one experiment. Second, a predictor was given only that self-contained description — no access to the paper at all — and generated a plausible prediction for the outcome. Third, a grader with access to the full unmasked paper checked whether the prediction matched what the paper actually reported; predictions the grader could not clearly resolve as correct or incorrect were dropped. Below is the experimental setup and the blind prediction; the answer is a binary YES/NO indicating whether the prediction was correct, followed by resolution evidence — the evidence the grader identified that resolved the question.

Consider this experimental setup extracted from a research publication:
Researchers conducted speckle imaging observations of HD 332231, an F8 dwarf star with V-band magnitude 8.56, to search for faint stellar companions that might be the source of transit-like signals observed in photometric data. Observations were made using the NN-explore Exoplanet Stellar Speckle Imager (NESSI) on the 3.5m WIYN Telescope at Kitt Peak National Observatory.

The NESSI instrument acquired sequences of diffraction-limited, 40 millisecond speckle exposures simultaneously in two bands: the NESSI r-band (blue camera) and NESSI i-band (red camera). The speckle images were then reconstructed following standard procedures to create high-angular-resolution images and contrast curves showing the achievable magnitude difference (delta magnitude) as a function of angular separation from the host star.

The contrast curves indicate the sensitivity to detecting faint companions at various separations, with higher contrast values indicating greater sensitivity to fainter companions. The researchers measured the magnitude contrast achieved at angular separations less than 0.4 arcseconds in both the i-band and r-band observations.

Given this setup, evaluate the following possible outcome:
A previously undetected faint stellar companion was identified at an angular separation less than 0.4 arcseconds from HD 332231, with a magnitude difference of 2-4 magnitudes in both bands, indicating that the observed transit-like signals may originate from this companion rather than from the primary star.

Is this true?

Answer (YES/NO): NO